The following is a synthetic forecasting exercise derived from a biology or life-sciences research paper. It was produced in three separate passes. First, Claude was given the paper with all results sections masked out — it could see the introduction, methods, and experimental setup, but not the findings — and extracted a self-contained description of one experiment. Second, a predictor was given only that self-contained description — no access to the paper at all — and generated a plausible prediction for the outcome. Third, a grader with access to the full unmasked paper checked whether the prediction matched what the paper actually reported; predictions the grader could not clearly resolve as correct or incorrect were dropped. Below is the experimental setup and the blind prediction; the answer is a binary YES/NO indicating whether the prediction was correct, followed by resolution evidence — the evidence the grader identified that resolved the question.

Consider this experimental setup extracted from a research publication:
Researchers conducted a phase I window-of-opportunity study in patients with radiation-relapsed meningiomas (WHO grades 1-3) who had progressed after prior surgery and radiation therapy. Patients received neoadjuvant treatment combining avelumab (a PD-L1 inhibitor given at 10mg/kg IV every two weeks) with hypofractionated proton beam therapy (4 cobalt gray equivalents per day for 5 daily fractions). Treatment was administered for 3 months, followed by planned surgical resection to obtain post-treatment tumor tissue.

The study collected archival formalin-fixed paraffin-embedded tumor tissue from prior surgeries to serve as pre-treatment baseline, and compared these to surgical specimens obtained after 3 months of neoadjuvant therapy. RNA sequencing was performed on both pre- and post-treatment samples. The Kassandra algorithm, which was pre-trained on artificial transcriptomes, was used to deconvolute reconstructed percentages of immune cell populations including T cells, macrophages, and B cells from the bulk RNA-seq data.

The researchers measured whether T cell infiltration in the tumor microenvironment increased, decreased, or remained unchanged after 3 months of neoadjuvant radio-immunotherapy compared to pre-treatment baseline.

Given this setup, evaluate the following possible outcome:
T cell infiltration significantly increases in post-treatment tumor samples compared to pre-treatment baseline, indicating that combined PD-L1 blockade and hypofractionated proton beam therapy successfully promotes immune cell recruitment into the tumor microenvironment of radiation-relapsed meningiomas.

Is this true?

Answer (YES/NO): NO